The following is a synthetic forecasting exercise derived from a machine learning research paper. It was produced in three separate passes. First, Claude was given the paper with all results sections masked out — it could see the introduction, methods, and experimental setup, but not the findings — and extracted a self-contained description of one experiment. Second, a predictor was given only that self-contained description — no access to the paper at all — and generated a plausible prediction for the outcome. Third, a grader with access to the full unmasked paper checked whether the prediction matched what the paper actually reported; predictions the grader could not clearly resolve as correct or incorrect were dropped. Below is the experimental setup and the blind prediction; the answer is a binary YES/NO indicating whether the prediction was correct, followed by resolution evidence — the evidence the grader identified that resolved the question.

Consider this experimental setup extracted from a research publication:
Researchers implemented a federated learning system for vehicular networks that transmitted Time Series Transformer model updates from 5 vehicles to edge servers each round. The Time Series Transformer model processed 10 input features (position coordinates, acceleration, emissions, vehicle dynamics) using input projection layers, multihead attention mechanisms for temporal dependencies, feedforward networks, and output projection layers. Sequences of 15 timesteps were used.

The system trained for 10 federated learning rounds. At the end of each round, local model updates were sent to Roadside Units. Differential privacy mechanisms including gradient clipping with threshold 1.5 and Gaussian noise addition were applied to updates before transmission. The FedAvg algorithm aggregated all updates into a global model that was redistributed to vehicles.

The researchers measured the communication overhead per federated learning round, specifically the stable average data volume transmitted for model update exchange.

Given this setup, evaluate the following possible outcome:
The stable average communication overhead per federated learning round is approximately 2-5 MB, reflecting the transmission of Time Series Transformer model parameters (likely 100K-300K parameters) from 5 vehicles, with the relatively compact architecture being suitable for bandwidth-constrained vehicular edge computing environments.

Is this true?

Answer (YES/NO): YES